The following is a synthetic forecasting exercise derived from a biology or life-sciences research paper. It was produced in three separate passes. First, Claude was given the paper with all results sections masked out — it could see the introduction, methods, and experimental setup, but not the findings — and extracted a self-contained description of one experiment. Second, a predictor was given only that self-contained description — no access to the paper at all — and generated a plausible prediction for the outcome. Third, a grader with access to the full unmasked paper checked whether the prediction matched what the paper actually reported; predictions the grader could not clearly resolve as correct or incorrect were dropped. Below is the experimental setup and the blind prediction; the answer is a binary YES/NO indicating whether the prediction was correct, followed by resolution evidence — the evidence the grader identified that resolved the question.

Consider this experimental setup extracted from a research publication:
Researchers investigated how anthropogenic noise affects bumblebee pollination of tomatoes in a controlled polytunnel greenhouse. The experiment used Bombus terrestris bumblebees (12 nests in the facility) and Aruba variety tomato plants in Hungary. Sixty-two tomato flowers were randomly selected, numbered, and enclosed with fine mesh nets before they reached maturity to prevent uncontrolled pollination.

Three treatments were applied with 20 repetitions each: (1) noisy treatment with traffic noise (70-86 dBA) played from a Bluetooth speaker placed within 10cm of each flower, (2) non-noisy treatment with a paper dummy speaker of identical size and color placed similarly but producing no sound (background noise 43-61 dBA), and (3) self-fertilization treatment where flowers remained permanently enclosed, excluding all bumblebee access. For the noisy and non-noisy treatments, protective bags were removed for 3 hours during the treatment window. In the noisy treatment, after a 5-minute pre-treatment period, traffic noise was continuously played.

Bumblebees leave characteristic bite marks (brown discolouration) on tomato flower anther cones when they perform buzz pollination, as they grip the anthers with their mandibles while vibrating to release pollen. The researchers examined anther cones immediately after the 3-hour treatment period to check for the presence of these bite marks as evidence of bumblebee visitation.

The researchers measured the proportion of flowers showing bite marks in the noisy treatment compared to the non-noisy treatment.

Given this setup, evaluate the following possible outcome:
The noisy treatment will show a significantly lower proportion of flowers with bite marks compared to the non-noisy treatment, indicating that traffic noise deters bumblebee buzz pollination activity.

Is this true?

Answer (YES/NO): NO